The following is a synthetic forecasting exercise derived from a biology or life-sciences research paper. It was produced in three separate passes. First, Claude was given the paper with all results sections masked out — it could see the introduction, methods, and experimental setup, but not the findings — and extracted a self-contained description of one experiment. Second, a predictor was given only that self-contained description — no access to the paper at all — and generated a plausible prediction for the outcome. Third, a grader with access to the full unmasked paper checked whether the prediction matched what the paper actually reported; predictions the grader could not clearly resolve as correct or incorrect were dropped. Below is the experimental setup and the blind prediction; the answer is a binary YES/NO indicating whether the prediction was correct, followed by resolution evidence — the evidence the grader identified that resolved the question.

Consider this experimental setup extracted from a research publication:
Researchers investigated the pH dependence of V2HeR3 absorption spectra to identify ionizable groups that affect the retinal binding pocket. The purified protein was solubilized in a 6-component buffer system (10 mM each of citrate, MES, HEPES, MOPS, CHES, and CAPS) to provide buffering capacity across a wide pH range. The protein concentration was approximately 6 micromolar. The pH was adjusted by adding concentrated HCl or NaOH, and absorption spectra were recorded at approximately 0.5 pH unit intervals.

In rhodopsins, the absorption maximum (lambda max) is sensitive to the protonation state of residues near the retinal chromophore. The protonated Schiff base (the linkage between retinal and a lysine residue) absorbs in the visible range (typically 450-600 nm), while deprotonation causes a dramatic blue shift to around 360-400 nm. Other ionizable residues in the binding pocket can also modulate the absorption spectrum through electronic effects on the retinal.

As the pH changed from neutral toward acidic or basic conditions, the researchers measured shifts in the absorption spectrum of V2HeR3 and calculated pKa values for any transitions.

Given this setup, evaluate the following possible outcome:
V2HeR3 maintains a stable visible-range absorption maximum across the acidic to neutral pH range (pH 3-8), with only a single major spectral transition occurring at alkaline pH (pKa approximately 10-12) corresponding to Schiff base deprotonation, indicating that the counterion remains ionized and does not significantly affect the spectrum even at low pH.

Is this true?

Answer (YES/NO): NO